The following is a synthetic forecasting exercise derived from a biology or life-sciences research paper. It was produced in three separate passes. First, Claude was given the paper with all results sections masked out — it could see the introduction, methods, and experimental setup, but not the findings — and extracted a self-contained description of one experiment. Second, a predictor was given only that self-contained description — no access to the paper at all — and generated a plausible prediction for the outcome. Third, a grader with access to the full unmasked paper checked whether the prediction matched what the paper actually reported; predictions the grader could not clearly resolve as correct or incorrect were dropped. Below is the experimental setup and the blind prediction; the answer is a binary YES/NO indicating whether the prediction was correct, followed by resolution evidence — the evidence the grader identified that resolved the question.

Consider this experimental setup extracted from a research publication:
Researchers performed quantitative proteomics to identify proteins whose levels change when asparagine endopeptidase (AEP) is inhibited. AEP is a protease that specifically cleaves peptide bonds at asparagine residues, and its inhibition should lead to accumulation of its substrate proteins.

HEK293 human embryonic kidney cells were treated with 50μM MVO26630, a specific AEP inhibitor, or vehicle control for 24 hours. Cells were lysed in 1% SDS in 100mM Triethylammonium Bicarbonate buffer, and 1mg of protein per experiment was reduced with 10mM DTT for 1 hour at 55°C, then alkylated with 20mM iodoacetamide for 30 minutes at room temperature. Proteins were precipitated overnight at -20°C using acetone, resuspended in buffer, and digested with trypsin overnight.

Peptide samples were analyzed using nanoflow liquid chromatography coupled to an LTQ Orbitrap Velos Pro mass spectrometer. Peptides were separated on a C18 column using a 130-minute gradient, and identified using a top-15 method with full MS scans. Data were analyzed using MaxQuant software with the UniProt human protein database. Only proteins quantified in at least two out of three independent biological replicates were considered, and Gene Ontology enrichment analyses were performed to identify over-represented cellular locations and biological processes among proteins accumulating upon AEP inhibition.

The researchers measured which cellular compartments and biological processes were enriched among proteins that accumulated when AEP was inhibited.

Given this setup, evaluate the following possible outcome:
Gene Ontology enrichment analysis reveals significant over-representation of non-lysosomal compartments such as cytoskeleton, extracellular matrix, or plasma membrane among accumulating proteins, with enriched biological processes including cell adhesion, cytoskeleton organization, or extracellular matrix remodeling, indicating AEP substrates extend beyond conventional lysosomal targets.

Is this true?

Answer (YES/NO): NO